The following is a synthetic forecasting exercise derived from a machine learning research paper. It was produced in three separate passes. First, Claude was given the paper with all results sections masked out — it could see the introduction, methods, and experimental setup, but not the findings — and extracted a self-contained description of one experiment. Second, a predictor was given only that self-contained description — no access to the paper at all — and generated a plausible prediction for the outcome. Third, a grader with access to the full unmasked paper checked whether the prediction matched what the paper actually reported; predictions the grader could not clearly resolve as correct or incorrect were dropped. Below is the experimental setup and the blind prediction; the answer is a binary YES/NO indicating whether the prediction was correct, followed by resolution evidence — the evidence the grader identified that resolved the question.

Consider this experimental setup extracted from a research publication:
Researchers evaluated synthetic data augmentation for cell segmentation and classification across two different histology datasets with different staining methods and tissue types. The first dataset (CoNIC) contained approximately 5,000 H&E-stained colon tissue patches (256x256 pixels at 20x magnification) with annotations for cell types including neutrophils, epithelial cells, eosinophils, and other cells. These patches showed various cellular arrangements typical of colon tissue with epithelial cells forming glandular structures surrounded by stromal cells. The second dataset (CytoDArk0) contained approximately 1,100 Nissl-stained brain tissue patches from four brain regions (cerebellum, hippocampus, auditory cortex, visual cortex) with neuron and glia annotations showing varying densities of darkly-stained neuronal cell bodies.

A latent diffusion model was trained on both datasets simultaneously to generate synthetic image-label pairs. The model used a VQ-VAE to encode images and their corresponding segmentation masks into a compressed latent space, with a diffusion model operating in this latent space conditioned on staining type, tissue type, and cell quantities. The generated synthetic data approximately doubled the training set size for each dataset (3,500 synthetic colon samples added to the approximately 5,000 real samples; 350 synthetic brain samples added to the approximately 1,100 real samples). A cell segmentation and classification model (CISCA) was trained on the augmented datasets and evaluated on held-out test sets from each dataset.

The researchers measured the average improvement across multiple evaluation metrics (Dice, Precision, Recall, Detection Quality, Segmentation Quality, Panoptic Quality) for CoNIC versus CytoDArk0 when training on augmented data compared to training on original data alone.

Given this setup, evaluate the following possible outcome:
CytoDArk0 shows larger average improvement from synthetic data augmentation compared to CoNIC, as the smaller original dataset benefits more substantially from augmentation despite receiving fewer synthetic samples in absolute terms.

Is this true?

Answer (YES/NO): YES